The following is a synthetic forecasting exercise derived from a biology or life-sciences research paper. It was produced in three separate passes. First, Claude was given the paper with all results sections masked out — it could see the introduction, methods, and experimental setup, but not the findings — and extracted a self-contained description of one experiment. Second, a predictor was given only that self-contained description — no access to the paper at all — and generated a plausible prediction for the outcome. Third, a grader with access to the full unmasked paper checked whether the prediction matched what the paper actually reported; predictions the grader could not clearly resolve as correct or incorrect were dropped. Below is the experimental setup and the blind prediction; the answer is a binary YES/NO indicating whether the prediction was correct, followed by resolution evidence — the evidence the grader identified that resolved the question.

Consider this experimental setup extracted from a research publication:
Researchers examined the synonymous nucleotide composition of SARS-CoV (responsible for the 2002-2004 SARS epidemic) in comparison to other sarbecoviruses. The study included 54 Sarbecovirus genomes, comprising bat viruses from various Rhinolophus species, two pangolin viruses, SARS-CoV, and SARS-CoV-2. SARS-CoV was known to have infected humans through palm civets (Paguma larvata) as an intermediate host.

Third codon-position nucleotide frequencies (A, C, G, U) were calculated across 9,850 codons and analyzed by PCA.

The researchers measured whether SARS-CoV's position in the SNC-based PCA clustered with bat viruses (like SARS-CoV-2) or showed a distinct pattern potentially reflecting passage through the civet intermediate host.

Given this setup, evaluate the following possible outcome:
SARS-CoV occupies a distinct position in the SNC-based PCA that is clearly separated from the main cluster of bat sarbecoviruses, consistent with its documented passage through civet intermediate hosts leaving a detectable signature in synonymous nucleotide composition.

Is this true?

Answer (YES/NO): NO